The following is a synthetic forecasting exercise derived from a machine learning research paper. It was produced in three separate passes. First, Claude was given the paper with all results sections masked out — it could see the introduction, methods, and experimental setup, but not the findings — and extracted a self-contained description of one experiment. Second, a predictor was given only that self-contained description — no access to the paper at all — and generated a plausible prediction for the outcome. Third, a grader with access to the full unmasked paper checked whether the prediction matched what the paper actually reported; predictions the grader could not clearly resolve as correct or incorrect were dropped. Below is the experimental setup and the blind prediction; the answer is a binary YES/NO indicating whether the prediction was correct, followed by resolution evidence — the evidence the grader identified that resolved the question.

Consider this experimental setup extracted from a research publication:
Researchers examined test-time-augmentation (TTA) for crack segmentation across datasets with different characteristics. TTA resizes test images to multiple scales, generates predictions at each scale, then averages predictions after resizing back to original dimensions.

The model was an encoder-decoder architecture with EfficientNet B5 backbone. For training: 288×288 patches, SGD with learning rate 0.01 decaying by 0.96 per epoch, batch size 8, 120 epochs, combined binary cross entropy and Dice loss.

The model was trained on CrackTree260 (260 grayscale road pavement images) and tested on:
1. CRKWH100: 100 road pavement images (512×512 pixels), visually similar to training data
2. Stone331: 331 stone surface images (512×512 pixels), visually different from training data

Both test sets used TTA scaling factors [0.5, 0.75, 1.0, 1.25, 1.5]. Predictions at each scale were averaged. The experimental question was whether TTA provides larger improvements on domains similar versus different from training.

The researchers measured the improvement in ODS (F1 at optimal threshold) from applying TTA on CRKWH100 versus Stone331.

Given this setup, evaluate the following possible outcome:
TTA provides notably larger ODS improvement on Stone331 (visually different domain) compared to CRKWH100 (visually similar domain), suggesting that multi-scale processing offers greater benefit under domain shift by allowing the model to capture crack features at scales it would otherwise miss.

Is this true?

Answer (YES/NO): YES